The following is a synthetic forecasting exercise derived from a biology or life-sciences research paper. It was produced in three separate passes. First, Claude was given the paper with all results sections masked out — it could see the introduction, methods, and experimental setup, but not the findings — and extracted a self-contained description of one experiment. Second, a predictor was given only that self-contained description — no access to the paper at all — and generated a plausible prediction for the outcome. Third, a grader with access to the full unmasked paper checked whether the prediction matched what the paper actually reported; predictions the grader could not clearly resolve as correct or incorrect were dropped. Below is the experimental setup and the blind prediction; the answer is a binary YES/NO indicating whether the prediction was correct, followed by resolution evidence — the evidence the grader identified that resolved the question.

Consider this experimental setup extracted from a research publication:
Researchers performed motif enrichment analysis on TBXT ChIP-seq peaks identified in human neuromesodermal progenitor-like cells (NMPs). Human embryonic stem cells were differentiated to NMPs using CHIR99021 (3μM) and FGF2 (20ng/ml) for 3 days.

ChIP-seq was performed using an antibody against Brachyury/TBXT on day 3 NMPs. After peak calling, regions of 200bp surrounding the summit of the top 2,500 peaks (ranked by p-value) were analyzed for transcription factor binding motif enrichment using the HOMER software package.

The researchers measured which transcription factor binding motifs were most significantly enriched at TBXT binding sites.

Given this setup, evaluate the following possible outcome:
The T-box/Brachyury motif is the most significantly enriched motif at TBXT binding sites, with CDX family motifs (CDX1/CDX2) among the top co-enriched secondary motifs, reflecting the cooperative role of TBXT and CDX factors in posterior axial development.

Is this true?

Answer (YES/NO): NO